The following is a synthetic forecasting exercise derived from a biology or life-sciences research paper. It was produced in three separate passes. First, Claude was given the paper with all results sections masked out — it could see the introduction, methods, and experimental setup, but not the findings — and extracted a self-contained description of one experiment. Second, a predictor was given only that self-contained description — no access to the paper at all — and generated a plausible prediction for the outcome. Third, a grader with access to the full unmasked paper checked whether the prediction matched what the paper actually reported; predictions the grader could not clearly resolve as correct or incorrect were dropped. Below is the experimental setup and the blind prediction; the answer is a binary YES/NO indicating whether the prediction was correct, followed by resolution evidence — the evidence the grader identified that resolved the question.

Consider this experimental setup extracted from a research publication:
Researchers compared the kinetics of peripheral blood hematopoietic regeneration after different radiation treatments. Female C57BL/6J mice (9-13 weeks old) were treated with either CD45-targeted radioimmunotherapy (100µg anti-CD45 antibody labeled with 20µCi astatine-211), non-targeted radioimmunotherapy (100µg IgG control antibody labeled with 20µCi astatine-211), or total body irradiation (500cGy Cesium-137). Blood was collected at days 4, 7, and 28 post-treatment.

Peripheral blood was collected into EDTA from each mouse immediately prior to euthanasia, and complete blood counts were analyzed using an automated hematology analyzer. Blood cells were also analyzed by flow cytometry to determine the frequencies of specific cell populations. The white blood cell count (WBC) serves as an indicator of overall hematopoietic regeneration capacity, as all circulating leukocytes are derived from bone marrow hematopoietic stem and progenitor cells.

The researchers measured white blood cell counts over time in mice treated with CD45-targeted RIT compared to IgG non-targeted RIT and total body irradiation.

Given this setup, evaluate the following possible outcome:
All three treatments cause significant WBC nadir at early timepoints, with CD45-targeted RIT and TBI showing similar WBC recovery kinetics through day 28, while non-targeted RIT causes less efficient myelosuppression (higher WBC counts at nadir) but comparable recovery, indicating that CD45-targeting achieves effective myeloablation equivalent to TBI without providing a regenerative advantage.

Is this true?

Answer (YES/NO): NO